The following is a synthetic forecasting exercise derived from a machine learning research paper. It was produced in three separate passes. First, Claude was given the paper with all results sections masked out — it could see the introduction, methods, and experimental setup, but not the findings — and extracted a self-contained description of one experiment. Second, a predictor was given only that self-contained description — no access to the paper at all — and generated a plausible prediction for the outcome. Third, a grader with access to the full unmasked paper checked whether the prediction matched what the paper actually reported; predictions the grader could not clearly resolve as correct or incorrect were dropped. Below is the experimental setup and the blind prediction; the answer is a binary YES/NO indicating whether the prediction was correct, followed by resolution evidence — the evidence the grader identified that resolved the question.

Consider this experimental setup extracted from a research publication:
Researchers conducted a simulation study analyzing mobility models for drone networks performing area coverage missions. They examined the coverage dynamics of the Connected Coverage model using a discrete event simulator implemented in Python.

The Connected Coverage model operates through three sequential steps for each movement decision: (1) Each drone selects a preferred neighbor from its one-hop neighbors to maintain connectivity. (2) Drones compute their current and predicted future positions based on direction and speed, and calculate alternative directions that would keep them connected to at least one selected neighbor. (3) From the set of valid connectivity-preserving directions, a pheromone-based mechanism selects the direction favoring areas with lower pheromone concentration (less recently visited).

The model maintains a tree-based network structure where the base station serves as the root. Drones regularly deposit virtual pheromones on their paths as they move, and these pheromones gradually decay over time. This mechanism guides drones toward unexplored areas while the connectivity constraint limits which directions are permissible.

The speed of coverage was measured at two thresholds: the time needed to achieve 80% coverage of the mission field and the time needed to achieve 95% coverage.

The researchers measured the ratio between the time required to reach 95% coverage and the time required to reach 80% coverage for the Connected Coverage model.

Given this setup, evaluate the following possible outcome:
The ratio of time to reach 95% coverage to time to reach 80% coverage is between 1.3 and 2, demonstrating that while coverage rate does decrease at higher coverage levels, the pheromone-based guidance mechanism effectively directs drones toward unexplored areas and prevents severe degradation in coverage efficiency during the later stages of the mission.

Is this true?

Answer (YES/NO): YES